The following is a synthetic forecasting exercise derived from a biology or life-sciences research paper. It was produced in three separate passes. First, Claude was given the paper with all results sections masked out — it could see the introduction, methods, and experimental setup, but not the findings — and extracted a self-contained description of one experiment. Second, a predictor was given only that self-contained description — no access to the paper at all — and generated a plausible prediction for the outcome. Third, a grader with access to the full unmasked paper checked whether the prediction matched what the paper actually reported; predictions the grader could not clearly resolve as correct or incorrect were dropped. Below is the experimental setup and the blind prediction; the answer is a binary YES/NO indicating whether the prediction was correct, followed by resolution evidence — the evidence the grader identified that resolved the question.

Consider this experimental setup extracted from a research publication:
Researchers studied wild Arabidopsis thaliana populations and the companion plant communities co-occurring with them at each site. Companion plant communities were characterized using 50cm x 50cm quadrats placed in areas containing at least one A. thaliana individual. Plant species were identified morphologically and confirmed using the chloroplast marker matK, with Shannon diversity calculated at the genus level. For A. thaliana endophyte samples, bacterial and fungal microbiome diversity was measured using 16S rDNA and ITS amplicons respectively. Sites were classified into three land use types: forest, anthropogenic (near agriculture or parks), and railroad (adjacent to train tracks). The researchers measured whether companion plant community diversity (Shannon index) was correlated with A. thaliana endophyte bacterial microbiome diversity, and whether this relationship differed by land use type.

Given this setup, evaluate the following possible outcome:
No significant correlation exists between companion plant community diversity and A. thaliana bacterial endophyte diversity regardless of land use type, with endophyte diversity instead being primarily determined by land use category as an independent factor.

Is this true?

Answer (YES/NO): NO